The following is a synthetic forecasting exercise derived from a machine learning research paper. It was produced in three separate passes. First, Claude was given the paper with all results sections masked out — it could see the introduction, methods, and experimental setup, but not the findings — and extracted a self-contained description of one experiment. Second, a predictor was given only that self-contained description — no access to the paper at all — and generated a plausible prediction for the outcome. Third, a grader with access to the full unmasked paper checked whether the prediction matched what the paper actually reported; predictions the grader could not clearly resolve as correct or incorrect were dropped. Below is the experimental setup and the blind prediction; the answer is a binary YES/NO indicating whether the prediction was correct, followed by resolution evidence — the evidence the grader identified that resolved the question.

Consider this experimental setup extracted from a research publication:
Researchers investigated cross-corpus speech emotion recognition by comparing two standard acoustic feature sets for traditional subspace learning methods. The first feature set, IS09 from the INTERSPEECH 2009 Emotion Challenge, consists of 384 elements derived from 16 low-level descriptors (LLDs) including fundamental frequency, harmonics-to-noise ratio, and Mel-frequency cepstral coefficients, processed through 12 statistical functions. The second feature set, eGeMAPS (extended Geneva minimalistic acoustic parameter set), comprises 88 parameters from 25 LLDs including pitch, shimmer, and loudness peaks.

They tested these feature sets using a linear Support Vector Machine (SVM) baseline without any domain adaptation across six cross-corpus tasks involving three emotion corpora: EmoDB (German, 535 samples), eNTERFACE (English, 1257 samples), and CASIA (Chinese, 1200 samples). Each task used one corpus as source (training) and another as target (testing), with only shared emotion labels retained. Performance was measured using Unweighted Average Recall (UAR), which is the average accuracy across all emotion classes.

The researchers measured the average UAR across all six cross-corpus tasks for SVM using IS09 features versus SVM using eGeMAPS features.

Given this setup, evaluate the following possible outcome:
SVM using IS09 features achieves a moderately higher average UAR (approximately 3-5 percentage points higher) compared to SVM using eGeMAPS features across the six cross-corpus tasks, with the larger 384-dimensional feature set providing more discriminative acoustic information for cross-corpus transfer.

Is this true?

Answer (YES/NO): NO